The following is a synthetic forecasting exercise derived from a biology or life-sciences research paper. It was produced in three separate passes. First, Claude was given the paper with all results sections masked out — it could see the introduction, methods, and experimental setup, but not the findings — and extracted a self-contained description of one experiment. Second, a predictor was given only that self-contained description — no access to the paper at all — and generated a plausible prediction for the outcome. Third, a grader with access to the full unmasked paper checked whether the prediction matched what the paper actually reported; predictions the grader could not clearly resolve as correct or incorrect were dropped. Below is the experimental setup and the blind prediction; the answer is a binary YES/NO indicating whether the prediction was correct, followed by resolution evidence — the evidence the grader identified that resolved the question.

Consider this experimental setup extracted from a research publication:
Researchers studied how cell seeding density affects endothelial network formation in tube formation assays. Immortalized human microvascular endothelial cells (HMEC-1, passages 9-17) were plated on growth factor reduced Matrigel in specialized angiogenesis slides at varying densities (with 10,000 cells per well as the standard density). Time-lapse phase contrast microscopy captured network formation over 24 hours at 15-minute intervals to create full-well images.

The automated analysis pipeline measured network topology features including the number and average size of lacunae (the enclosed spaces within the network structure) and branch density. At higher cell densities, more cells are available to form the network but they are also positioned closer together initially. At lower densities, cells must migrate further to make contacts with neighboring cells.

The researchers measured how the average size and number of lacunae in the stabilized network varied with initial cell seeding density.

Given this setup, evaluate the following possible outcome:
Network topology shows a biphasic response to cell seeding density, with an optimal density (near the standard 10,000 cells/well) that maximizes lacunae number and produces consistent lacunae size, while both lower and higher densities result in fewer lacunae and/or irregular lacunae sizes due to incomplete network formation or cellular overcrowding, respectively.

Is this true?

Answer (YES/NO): NO